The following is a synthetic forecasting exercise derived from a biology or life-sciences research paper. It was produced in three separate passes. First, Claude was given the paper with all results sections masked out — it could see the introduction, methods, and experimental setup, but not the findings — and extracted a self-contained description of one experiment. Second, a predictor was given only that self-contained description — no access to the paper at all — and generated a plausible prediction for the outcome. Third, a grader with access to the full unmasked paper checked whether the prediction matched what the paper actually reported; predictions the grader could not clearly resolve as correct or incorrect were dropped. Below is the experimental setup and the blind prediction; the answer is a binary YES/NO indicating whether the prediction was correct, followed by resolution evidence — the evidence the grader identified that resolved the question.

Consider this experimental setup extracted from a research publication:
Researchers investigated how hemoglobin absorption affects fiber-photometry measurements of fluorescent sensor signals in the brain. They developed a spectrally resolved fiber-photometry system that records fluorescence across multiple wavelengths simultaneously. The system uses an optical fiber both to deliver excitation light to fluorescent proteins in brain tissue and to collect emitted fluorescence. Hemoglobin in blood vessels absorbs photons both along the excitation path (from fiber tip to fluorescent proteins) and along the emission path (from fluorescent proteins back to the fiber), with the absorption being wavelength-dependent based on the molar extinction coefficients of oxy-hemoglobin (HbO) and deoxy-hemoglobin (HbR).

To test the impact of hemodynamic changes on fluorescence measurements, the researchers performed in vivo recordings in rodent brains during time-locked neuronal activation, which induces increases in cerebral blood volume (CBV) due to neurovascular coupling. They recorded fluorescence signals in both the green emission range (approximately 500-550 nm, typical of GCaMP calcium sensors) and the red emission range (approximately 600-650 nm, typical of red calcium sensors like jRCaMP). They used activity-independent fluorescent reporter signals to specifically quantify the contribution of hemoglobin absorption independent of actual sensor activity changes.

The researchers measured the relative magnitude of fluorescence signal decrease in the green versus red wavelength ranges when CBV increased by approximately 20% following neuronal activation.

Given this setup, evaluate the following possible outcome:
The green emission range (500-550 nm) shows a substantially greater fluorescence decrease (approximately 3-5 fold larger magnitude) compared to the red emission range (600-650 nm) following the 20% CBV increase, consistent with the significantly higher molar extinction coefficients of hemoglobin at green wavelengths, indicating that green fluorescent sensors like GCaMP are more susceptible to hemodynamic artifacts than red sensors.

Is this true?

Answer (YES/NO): NO